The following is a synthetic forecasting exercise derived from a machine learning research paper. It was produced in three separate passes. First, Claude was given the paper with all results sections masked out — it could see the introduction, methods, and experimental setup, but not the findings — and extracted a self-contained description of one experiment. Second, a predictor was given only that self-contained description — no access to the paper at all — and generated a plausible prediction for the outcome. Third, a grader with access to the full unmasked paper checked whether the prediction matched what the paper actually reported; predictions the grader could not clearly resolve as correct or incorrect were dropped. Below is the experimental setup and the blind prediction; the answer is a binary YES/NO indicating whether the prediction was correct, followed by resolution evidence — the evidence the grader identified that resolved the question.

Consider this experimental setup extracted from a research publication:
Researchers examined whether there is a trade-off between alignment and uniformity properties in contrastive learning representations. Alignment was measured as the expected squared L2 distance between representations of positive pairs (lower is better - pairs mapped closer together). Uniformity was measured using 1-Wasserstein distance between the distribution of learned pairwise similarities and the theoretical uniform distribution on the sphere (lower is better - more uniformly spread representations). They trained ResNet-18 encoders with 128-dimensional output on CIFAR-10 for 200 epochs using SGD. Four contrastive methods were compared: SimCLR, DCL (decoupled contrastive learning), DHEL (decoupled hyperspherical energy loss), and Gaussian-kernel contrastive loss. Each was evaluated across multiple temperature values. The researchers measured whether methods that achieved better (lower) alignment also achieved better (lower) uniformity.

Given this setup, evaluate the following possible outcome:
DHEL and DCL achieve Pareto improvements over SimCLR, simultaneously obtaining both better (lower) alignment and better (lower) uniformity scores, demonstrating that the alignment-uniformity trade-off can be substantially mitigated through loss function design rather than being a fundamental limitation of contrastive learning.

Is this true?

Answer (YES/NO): NO